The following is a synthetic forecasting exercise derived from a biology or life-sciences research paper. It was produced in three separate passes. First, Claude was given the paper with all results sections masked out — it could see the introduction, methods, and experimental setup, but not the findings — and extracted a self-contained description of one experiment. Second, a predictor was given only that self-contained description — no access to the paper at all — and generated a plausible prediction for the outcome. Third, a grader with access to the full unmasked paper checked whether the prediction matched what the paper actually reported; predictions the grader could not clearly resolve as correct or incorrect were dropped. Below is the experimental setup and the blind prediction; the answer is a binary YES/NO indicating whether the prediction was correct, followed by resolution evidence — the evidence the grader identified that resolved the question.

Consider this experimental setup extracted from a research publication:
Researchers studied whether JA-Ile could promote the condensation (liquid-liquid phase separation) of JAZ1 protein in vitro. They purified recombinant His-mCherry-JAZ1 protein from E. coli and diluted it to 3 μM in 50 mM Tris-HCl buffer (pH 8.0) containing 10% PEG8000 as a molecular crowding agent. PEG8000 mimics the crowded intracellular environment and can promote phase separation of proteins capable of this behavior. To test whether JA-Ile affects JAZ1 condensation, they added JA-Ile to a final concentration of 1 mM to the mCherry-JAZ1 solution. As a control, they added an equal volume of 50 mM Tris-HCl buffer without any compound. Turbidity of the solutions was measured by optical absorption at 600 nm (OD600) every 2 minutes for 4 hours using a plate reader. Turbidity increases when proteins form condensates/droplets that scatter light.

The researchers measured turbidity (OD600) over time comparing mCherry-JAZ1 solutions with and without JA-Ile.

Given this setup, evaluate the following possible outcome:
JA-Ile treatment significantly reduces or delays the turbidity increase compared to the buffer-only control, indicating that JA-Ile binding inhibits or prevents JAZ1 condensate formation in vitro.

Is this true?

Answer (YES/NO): NO